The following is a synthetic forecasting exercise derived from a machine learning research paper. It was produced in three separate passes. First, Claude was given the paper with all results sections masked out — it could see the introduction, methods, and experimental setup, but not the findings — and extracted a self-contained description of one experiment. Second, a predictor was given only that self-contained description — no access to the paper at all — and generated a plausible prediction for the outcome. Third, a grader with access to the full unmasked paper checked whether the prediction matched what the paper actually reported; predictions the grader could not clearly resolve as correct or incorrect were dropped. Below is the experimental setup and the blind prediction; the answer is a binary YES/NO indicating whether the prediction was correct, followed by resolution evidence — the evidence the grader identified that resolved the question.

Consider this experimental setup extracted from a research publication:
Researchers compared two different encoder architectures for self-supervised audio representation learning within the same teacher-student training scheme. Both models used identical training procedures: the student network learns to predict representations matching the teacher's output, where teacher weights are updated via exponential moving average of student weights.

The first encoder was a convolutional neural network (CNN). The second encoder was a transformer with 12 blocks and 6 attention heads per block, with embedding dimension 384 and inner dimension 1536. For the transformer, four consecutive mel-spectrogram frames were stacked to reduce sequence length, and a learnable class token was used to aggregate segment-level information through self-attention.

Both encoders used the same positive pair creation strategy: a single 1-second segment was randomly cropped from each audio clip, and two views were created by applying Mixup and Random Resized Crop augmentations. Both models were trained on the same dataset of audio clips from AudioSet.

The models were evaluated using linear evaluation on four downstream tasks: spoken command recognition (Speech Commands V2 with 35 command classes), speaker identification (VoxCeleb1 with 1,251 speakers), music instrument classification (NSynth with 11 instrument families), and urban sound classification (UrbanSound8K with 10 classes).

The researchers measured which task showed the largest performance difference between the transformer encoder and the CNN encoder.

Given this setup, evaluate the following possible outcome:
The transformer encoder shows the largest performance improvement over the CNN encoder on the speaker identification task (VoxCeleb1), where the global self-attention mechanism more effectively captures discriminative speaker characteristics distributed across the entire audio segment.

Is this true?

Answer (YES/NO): YES